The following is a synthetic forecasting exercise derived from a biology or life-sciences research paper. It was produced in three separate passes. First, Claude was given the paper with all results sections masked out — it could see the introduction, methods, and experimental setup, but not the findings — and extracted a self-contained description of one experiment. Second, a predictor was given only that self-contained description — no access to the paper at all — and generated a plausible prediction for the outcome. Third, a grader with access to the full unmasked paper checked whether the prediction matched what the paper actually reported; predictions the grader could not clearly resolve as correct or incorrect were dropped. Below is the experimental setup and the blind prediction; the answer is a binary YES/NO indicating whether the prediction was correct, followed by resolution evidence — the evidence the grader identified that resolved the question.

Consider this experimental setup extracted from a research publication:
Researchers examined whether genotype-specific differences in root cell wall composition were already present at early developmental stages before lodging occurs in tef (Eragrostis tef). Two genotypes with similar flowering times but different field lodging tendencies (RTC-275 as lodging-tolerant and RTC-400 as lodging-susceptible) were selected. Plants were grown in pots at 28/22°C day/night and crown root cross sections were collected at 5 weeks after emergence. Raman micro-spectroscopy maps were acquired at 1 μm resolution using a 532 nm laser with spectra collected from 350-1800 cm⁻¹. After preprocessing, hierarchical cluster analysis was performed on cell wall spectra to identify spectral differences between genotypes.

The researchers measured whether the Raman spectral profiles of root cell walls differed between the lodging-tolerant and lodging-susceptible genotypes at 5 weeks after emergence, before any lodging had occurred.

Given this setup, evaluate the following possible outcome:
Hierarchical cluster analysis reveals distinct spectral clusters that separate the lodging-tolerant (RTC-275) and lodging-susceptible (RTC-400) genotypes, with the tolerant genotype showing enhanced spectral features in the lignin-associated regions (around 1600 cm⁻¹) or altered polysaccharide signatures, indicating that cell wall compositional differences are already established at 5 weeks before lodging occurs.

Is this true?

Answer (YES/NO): NO